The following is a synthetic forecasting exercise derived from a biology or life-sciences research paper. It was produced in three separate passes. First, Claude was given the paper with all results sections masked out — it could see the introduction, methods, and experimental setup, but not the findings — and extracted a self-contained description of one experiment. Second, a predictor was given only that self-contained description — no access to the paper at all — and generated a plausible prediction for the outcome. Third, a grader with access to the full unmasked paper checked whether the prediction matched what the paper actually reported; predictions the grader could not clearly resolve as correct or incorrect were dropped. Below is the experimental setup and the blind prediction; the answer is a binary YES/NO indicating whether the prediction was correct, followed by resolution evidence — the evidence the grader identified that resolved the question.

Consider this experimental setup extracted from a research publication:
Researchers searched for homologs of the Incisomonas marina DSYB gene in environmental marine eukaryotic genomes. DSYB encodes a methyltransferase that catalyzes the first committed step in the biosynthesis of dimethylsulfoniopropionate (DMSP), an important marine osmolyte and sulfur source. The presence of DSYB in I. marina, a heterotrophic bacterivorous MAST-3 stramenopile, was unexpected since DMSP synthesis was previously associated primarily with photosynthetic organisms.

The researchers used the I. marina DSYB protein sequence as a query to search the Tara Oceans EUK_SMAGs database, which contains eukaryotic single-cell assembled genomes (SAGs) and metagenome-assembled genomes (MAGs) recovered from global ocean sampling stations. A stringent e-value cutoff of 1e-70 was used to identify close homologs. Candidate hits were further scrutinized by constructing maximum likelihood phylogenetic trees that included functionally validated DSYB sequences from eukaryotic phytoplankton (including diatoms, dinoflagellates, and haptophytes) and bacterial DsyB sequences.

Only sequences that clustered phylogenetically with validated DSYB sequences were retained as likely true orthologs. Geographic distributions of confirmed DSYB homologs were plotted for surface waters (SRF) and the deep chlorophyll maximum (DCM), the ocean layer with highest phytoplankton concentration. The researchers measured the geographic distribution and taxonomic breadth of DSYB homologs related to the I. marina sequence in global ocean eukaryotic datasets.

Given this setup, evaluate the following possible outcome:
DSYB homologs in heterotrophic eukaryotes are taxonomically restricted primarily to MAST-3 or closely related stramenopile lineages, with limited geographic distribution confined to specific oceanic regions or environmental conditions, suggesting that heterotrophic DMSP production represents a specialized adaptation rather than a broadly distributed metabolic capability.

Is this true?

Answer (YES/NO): NO